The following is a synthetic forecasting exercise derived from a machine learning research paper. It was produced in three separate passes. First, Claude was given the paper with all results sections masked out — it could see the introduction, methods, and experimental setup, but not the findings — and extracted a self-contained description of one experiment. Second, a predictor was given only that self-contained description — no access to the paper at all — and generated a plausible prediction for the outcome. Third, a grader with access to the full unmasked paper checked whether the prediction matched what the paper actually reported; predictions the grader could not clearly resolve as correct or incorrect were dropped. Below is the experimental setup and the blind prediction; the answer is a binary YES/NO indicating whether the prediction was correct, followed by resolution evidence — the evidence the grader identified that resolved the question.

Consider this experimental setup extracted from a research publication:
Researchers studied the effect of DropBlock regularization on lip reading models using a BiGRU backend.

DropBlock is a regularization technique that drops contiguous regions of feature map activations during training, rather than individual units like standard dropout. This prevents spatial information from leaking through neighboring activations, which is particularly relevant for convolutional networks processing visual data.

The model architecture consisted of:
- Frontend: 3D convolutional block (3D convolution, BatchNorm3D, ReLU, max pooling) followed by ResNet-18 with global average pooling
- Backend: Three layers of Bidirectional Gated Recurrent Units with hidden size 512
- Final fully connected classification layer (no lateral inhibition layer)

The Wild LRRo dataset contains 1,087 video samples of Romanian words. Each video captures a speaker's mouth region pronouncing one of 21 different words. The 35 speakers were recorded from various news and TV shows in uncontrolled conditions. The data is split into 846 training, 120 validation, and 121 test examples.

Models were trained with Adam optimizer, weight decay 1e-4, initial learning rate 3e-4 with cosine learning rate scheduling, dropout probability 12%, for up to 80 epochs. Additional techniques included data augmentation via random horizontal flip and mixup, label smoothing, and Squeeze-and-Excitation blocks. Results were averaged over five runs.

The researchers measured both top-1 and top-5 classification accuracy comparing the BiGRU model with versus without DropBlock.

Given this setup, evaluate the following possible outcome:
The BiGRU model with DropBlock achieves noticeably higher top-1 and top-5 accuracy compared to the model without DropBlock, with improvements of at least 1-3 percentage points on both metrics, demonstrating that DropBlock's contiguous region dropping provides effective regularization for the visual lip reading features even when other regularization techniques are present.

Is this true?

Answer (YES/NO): NO